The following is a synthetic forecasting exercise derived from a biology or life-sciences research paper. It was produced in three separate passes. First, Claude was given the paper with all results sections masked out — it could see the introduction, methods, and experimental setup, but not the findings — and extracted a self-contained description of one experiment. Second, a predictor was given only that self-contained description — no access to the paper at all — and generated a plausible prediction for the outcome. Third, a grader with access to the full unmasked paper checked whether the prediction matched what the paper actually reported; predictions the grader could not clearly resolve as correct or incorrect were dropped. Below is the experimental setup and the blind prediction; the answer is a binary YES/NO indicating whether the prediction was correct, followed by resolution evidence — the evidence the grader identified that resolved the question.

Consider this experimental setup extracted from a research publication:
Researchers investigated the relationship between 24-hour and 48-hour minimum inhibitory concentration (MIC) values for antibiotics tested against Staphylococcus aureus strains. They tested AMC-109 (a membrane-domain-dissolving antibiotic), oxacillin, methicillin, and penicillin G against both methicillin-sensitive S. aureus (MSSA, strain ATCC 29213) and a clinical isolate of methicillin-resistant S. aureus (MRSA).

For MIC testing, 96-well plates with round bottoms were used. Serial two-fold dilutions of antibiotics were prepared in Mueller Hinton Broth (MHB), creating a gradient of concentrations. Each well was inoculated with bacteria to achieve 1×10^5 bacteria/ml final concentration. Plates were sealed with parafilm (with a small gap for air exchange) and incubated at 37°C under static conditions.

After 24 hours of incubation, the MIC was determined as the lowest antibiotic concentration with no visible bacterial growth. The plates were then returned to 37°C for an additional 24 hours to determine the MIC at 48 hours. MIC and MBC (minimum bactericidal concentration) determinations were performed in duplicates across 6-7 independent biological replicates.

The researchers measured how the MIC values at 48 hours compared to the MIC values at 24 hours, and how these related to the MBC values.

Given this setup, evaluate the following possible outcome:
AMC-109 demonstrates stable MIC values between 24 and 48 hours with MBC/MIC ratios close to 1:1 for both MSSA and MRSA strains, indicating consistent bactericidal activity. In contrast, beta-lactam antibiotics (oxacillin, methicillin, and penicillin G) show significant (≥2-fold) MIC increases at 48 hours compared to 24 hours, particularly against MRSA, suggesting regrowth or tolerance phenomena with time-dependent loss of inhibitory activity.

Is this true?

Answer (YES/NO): NO